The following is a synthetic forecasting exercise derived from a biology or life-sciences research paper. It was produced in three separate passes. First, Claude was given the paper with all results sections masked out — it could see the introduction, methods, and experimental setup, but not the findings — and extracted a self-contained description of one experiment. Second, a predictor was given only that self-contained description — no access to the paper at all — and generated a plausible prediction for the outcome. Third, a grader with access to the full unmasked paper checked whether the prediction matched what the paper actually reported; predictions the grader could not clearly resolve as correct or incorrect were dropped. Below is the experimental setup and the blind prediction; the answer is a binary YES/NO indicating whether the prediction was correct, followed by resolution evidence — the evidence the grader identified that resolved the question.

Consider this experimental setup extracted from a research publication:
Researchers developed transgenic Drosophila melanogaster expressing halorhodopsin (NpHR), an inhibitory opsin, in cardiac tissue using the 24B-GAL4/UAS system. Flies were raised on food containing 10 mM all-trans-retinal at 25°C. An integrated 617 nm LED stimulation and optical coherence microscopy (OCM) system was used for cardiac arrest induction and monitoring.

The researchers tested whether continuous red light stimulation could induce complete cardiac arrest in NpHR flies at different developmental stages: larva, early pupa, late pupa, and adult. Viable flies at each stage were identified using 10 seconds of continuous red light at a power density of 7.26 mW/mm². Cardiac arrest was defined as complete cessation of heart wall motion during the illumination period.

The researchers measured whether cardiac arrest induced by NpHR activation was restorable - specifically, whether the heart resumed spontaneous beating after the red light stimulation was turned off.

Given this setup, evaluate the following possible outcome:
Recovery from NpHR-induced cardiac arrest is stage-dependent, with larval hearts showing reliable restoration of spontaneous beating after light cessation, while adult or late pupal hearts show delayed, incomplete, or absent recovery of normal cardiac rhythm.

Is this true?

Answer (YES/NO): NO